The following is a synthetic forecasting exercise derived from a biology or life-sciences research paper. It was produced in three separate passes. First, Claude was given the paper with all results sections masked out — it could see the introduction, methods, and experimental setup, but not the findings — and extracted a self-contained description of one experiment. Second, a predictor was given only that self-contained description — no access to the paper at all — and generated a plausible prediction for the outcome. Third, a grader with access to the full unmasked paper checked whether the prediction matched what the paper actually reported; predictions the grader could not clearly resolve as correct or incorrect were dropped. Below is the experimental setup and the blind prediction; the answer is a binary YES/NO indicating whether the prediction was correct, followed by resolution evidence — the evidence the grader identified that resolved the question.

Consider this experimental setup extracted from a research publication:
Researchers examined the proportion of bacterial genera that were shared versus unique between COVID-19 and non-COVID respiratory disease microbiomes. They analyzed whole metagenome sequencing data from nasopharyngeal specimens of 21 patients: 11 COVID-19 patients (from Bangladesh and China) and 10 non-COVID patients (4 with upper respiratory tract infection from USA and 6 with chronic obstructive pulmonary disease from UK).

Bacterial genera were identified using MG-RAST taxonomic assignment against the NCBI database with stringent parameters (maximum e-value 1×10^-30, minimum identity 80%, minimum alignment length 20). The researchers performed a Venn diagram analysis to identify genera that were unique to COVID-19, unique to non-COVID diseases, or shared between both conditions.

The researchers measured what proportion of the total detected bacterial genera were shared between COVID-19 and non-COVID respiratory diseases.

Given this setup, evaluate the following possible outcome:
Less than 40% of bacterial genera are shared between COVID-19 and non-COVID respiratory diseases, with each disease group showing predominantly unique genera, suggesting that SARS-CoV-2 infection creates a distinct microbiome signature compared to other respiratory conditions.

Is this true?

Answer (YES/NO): NO